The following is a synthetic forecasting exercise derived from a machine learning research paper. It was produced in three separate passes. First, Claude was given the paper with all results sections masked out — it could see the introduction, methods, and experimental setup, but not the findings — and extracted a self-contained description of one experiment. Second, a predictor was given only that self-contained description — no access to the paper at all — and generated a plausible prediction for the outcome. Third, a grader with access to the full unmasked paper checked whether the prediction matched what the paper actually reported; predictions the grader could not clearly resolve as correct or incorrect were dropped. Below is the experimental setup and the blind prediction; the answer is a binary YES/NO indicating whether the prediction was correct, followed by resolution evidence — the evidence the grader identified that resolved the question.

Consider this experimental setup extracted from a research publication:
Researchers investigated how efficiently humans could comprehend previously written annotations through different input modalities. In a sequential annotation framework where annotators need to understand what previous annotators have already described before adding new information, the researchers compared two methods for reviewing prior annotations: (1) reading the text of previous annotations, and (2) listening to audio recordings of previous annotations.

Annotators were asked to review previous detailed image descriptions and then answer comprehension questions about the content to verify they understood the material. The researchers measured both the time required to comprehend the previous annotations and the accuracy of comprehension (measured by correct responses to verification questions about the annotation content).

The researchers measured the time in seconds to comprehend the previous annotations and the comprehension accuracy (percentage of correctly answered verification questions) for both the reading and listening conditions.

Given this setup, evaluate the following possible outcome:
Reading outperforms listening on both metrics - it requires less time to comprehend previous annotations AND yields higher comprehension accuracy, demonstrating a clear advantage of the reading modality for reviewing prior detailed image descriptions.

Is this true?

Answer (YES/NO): YES